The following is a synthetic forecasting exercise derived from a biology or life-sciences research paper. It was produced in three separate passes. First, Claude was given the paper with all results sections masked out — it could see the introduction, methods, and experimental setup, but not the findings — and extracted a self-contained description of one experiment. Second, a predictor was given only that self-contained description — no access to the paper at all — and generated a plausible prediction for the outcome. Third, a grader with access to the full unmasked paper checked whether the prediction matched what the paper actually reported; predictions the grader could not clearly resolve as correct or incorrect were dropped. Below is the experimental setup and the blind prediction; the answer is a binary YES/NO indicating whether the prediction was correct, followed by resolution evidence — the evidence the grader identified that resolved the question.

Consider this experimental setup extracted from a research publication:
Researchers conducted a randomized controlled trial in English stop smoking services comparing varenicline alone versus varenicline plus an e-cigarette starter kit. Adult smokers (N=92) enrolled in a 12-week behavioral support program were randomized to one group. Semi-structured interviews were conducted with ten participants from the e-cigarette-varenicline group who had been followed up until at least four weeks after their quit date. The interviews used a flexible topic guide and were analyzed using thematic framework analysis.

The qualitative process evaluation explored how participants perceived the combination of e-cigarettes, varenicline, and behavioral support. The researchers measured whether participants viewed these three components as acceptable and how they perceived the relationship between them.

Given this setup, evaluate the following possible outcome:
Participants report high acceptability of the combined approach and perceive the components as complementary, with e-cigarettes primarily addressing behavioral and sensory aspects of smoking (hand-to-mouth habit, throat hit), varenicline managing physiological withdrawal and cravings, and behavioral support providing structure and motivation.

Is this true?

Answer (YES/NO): NO